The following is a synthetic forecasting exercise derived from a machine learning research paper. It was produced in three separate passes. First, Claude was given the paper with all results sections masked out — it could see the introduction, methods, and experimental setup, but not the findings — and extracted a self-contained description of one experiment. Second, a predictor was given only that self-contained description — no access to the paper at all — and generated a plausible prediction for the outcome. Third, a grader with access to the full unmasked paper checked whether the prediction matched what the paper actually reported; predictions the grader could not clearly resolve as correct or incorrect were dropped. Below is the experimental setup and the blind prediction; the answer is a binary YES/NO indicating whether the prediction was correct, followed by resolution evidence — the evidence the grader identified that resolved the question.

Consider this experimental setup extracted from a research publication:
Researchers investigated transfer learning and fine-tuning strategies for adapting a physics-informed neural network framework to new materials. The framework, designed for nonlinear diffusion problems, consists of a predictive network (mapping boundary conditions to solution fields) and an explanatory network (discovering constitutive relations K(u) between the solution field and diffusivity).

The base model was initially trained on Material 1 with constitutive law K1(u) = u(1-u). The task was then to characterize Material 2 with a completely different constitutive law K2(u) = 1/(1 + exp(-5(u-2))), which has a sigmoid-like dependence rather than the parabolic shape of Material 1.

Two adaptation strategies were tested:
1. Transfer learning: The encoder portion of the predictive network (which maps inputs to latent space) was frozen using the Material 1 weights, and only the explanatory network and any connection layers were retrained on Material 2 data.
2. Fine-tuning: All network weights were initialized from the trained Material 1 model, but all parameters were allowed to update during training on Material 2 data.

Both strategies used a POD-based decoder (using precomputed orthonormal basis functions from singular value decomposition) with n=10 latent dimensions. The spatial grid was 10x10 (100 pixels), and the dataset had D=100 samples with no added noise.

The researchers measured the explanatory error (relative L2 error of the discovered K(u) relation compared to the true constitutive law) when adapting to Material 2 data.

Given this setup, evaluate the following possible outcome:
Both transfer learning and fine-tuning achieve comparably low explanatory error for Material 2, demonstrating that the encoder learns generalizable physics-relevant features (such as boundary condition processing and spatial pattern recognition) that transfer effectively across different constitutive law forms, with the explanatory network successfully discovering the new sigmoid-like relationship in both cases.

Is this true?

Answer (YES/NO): YES